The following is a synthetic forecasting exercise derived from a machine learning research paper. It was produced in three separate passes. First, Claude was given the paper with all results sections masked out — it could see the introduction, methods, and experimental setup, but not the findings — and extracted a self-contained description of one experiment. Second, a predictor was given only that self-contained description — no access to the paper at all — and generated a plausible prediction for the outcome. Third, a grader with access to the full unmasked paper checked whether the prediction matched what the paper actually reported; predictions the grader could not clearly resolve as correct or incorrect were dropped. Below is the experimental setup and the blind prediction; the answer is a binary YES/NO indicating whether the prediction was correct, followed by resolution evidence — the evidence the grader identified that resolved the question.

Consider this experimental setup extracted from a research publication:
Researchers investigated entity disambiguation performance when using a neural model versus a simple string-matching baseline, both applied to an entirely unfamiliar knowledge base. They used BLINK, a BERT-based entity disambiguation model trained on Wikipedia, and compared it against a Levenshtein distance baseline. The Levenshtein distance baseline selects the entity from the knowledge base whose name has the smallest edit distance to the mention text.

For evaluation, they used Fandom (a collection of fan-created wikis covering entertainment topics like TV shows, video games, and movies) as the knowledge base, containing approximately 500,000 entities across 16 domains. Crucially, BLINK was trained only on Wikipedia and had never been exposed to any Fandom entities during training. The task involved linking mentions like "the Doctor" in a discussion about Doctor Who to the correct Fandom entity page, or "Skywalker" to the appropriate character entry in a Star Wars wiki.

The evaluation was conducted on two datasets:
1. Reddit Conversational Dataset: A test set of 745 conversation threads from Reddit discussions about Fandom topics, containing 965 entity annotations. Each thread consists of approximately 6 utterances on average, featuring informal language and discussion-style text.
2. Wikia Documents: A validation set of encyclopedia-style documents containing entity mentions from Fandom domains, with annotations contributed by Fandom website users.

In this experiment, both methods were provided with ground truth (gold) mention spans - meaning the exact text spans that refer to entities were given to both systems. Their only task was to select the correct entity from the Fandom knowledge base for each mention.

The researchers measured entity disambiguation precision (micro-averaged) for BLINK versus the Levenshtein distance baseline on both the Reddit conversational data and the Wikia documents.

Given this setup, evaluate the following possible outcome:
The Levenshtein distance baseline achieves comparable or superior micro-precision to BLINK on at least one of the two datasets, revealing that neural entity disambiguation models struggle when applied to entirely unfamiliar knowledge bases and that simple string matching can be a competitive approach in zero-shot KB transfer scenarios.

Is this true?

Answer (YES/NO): NO